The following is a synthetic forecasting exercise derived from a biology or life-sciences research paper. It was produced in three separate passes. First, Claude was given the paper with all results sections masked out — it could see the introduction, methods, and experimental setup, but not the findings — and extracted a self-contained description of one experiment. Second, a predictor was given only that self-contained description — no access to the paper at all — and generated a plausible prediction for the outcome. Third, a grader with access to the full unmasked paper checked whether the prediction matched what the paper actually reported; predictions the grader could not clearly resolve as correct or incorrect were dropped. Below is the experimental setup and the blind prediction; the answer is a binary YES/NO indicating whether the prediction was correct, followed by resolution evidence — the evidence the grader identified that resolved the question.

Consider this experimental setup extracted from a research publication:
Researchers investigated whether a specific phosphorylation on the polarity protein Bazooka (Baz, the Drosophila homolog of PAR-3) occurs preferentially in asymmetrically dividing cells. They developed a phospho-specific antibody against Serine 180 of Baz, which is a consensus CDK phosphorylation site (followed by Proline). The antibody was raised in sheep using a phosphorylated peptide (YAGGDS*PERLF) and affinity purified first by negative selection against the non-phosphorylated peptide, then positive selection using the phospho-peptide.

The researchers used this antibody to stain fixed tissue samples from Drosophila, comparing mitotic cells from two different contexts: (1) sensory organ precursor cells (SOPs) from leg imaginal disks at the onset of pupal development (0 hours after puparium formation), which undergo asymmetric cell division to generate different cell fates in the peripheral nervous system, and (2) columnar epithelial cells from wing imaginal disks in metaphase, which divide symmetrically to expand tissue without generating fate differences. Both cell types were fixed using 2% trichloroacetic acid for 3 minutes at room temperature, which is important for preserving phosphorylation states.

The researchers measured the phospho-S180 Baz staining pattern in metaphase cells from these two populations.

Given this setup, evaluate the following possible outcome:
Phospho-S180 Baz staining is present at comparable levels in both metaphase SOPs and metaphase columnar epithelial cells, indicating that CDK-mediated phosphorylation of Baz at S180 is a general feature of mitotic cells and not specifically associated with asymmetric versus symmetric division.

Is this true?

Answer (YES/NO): NO